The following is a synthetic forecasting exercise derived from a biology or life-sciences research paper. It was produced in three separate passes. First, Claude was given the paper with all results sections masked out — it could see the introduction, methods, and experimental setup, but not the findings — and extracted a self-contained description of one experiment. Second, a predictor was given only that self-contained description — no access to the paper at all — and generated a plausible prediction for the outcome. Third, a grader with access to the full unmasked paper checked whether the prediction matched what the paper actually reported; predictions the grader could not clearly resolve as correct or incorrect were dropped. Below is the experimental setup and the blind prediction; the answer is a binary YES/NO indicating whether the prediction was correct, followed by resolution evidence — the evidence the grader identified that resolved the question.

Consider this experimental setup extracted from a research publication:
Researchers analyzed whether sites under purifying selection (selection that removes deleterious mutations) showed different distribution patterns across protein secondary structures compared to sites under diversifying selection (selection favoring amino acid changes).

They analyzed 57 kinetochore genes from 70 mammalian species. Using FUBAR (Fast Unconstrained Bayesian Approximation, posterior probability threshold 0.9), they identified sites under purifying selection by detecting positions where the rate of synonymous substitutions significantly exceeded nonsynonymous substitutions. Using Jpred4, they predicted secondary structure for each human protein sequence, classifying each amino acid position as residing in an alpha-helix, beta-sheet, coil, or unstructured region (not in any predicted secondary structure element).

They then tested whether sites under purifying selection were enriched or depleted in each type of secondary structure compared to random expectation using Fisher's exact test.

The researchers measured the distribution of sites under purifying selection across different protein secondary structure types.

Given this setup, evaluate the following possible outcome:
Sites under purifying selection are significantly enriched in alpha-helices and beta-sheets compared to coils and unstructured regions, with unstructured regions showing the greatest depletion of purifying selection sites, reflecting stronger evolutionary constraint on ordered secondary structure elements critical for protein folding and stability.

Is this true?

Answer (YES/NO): NO